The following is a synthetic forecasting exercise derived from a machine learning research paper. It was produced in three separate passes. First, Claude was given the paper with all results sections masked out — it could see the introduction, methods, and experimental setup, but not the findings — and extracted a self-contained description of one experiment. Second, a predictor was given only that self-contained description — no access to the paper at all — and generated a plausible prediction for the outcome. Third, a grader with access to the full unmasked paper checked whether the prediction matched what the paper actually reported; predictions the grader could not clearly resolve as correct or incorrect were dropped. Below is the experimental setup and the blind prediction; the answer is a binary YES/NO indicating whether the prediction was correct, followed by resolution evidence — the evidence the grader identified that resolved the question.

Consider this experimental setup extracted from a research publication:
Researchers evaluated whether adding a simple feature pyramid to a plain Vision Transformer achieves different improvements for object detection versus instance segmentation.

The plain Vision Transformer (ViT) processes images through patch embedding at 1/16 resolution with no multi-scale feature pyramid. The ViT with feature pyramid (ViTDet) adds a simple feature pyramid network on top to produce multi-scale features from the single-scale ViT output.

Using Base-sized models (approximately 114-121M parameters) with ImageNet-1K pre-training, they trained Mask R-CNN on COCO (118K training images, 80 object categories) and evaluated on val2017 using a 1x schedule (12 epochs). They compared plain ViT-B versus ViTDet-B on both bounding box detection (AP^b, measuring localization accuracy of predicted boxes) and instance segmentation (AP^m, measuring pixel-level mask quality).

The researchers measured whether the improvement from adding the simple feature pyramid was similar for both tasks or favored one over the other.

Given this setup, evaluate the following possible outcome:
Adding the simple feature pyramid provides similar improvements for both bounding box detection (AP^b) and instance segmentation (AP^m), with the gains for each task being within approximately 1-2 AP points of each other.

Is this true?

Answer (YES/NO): NO